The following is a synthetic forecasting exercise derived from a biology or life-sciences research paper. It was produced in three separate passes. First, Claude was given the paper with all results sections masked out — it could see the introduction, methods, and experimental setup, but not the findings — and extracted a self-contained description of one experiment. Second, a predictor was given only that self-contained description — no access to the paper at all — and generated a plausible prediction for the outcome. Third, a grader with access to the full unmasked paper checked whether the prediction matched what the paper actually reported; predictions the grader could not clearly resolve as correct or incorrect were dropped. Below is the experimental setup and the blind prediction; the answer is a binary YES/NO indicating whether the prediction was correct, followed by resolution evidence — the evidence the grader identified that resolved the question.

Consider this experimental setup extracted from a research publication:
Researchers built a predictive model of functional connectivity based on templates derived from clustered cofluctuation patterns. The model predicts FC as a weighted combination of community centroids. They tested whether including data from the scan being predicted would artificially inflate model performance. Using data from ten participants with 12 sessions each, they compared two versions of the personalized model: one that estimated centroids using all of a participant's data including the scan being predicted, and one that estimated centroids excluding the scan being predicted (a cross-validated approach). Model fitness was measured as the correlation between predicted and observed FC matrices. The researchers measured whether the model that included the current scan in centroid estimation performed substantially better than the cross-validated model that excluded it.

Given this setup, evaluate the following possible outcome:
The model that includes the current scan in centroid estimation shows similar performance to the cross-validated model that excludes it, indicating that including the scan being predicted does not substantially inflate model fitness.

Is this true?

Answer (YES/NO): YES